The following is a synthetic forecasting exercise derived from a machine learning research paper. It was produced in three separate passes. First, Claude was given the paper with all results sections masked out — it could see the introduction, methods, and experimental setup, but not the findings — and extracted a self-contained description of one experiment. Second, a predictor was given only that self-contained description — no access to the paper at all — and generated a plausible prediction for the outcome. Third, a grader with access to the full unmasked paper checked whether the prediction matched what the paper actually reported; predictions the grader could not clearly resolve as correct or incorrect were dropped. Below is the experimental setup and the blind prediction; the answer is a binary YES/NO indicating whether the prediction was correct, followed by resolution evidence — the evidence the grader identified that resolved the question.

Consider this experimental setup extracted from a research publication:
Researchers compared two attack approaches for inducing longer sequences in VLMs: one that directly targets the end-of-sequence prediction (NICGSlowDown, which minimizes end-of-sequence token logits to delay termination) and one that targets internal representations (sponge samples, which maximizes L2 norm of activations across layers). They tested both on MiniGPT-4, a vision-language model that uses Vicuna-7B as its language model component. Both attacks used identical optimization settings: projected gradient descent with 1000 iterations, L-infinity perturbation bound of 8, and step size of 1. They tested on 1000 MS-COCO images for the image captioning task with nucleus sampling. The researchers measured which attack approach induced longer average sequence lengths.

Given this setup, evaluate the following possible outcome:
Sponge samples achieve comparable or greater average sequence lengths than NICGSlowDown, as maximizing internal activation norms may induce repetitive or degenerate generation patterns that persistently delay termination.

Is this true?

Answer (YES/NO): NO